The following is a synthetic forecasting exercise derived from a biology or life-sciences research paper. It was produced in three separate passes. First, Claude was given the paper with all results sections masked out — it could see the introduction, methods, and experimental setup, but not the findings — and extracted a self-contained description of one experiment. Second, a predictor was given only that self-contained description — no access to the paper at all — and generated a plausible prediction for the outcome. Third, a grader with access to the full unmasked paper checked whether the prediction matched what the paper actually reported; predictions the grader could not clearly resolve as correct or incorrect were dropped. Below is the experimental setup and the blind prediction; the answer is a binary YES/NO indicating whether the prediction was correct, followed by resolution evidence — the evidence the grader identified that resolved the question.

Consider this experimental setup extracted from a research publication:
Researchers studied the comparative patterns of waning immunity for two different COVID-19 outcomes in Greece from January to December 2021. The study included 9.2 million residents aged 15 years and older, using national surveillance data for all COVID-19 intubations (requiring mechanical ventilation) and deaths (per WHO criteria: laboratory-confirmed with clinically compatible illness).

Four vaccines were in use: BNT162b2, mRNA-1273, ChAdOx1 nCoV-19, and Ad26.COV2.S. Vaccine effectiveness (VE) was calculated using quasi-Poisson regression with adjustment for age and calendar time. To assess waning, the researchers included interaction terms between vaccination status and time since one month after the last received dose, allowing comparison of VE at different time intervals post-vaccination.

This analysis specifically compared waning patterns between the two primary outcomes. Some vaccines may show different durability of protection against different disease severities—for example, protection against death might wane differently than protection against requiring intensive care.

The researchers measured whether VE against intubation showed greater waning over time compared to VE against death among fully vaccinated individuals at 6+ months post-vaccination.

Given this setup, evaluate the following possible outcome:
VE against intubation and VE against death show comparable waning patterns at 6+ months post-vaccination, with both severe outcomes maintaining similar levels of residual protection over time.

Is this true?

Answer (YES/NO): YES